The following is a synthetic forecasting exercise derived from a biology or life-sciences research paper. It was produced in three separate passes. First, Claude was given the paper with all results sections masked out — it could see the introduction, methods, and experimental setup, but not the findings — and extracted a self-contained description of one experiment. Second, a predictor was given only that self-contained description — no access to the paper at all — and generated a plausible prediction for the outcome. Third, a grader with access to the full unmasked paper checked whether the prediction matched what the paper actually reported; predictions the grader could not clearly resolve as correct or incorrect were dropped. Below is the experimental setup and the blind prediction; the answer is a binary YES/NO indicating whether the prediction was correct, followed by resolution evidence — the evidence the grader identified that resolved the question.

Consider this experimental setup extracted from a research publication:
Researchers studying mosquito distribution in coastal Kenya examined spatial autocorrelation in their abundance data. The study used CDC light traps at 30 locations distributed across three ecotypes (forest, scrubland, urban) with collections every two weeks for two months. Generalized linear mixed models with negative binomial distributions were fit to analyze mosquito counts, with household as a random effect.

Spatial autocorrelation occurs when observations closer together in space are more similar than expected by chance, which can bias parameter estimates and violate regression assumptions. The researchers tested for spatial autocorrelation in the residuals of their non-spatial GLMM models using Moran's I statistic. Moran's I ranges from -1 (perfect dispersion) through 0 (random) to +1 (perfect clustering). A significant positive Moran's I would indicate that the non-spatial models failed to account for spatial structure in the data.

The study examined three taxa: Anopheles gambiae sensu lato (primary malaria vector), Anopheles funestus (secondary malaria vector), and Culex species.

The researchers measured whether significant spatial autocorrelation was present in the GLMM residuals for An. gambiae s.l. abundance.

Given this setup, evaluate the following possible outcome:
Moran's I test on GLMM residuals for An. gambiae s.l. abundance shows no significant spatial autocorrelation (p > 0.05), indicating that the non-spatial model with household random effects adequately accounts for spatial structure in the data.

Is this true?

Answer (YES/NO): NO